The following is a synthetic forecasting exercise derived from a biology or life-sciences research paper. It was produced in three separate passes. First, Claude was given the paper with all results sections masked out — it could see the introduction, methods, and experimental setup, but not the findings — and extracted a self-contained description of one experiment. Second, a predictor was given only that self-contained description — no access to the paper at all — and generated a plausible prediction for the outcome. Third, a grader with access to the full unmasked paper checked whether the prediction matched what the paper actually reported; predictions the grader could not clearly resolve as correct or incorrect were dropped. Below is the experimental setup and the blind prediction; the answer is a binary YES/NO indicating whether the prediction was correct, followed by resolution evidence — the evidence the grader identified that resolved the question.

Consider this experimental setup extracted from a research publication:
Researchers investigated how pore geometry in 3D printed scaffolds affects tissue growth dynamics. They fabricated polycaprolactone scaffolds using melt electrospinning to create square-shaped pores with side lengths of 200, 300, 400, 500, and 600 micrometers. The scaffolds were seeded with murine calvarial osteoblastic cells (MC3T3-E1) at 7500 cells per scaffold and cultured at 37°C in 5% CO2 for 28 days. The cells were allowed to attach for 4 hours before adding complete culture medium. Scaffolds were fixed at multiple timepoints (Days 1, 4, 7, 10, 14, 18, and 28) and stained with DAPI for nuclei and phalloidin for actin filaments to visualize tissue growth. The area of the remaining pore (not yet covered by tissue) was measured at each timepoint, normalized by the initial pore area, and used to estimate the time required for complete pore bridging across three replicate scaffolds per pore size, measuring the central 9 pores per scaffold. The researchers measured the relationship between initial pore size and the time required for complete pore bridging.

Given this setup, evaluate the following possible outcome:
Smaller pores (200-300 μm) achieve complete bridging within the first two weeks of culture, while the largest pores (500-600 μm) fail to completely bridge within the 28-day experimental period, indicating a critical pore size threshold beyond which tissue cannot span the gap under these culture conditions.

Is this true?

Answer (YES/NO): NO